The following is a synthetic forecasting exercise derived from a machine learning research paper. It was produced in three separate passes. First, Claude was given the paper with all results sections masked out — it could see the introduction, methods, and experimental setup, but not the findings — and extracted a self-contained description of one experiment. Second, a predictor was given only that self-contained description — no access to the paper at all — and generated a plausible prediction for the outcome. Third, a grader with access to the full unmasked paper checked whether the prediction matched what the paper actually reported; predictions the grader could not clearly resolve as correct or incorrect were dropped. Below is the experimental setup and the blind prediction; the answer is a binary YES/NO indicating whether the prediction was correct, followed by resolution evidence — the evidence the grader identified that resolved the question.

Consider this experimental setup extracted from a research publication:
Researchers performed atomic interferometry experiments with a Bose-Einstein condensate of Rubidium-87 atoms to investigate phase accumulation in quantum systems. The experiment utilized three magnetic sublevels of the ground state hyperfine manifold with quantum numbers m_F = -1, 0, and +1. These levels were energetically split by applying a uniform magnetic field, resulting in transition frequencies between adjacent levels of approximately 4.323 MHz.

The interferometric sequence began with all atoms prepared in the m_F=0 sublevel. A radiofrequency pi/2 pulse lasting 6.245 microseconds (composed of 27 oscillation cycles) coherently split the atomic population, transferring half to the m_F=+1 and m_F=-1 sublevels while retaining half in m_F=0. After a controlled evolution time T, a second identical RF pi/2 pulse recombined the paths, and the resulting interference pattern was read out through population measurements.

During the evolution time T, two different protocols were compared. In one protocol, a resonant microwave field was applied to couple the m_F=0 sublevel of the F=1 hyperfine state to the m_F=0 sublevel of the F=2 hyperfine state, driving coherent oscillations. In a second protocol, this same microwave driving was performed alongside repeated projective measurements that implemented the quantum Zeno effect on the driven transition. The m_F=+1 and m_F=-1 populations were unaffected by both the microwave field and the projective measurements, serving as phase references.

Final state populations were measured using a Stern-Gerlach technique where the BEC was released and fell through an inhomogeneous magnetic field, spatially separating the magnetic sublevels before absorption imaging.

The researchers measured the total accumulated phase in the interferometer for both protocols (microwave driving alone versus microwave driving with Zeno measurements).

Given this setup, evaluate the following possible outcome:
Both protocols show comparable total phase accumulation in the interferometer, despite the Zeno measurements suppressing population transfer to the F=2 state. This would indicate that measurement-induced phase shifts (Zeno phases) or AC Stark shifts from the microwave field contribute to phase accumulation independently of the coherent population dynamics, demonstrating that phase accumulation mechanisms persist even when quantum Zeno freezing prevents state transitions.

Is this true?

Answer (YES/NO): NO